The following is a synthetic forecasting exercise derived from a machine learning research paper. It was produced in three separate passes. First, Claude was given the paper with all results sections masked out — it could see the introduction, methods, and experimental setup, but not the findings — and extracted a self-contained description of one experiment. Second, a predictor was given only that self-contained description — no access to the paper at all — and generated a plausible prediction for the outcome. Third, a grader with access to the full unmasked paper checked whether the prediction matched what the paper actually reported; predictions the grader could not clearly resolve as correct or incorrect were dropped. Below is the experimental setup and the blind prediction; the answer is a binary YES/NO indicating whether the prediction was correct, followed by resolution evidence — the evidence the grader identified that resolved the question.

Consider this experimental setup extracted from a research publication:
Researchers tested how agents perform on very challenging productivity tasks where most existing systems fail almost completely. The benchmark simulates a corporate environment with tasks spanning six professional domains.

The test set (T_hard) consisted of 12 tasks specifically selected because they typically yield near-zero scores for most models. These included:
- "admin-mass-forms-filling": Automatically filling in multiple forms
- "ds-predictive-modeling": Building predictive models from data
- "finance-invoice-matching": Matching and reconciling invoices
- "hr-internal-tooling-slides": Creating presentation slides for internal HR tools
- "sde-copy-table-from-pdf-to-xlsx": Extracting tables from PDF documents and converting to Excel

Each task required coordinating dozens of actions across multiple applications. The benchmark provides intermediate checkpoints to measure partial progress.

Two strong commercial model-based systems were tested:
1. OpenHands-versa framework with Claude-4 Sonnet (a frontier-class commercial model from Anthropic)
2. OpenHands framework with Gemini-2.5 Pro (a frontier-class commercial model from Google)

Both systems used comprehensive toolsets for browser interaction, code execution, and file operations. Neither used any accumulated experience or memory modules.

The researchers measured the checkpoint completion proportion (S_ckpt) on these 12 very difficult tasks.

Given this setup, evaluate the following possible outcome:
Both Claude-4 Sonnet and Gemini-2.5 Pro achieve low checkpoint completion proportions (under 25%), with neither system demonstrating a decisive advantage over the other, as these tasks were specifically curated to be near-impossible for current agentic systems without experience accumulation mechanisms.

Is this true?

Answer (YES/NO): NO